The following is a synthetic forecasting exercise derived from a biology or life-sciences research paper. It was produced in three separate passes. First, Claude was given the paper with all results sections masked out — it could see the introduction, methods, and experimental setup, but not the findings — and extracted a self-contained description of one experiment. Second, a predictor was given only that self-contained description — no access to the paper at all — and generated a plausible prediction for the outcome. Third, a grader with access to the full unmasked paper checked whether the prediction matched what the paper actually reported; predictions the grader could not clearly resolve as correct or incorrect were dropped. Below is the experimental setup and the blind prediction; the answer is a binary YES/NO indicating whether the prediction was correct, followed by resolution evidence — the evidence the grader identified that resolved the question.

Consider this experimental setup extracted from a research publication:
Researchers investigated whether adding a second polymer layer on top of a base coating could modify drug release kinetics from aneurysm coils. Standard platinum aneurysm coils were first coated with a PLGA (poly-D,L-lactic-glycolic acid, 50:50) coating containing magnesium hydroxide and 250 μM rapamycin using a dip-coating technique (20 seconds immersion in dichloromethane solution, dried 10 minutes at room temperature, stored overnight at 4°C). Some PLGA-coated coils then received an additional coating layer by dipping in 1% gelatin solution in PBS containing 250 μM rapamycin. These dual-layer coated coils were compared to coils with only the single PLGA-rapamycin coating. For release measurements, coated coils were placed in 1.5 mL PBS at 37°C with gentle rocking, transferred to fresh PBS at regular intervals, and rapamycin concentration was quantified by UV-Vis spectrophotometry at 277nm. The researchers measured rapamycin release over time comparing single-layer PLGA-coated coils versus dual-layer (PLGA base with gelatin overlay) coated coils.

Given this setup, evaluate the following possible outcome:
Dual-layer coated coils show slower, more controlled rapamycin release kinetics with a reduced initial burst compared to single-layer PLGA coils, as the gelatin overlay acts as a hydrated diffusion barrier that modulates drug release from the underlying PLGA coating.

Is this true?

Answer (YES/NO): NO